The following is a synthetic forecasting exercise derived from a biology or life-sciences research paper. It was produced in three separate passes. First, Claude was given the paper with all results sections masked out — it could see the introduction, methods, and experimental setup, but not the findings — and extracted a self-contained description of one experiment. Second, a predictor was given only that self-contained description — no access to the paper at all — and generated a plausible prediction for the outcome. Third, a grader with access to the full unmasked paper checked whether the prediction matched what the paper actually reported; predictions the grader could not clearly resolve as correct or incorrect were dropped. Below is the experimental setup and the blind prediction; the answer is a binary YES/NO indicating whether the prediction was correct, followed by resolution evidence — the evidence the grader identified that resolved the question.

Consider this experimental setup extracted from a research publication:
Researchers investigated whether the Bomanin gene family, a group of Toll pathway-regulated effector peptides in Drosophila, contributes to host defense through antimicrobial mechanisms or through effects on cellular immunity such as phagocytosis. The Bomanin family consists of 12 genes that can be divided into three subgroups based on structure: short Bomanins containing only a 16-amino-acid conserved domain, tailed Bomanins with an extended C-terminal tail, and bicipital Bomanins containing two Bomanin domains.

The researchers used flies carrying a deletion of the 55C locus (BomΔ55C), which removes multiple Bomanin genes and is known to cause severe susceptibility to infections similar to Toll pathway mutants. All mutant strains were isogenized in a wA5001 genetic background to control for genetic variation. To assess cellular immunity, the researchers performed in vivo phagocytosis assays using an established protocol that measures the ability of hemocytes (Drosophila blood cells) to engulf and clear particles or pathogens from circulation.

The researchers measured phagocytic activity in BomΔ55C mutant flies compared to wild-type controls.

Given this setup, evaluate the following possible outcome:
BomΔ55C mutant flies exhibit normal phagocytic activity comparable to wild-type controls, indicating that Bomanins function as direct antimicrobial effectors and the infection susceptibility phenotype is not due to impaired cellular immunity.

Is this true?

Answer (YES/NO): YES